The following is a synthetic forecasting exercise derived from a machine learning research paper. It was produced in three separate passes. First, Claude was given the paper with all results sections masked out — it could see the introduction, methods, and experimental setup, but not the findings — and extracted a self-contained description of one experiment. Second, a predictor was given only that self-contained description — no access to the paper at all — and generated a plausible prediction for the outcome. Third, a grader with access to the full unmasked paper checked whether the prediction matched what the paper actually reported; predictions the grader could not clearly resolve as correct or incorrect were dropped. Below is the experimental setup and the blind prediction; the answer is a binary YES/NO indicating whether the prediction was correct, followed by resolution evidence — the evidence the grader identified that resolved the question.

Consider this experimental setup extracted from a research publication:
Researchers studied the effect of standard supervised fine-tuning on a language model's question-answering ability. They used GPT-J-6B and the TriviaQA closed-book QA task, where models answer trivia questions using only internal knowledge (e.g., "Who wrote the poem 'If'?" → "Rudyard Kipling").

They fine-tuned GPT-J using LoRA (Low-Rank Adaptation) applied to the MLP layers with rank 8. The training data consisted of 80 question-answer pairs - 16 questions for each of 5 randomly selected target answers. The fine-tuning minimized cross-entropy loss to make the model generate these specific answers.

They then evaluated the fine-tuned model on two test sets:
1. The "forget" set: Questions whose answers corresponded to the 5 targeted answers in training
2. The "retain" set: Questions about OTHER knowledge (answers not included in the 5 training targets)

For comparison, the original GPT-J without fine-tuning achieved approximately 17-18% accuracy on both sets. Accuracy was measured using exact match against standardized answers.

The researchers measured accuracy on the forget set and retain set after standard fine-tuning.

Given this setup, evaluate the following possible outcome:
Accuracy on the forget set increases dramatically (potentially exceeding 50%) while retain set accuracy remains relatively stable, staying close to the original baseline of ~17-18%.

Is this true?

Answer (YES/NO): NO